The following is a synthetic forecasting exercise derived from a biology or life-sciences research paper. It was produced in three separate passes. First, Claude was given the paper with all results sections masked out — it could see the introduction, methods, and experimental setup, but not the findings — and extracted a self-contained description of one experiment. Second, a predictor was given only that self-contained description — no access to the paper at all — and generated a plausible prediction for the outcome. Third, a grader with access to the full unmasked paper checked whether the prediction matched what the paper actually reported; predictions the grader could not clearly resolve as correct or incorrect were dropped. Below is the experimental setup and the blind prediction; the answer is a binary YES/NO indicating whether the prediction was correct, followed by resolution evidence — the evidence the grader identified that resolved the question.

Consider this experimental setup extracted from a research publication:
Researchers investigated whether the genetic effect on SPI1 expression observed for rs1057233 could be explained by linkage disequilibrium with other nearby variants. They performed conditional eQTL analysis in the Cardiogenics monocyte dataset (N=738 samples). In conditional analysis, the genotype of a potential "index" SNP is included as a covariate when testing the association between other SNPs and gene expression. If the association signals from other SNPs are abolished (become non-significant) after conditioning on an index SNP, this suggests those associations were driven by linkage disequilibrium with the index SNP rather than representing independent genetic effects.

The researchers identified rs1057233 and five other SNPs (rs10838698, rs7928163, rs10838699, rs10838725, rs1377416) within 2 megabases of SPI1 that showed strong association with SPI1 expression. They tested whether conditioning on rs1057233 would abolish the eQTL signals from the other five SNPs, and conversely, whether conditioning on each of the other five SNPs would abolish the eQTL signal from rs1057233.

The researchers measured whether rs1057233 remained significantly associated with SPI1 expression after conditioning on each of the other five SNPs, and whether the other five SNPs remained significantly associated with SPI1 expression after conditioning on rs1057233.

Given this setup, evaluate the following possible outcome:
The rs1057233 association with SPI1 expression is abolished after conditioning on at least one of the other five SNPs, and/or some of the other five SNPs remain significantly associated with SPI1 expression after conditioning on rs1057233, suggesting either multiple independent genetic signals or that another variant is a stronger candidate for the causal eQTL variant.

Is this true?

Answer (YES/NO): YES